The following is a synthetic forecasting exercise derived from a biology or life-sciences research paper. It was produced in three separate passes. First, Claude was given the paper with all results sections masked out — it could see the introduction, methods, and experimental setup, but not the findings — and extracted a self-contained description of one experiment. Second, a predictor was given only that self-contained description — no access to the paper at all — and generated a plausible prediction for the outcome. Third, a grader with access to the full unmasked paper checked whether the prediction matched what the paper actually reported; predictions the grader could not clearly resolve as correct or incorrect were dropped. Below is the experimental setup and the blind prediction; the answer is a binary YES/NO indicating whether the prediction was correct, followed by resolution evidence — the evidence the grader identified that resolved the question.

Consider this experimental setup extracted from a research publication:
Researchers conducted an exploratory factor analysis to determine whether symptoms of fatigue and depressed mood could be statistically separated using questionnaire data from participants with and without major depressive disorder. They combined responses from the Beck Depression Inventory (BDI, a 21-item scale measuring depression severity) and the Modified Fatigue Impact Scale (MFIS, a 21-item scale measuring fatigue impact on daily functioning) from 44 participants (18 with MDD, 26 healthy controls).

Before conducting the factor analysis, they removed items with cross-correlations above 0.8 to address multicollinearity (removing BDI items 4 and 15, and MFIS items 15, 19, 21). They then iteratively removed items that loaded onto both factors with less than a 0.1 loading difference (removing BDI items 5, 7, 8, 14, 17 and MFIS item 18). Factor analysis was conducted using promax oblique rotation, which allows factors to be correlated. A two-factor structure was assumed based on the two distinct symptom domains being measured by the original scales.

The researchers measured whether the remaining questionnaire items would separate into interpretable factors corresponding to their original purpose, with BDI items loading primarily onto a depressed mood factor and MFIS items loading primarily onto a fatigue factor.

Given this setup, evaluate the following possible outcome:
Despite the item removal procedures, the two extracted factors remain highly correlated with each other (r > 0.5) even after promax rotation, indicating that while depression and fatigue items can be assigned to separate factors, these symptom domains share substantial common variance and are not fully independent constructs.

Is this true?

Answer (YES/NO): YES